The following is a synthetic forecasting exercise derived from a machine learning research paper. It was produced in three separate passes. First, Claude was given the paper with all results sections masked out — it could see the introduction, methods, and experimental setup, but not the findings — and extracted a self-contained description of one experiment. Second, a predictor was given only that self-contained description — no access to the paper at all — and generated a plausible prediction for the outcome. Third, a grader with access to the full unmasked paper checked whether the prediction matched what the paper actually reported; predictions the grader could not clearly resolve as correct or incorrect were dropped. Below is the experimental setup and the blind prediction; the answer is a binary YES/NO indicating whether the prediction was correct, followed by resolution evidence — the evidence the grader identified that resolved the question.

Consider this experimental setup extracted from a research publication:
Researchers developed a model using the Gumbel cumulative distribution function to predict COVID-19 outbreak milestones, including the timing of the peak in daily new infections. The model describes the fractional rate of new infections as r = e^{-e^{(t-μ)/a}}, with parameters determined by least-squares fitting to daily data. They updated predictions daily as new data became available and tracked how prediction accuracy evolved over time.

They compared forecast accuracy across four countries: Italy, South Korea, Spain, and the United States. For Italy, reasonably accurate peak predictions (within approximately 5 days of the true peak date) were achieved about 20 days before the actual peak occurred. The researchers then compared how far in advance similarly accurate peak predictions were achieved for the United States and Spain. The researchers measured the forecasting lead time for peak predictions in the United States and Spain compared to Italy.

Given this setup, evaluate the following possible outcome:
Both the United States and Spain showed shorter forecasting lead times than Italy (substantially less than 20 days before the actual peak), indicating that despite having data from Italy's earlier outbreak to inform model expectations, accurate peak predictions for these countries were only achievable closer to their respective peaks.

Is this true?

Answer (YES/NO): YES